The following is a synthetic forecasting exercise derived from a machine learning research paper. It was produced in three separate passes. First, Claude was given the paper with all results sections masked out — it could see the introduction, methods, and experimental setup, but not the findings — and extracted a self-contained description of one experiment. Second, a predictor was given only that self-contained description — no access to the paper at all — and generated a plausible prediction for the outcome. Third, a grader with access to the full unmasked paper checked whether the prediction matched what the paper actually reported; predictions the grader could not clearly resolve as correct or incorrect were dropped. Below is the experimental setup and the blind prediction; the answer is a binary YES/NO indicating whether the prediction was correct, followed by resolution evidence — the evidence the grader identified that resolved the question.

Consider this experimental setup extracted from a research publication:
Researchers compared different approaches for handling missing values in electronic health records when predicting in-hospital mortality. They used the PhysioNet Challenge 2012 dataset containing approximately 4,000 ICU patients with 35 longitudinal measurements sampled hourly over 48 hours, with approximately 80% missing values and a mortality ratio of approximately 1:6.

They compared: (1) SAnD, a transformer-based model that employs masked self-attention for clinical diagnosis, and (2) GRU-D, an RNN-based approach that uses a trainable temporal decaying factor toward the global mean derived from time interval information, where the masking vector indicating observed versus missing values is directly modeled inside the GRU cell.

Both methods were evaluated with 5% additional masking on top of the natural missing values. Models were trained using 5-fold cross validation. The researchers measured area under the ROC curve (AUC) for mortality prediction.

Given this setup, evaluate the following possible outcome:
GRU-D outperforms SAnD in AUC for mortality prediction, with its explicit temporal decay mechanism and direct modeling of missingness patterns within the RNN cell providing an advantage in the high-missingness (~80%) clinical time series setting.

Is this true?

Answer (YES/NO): YES